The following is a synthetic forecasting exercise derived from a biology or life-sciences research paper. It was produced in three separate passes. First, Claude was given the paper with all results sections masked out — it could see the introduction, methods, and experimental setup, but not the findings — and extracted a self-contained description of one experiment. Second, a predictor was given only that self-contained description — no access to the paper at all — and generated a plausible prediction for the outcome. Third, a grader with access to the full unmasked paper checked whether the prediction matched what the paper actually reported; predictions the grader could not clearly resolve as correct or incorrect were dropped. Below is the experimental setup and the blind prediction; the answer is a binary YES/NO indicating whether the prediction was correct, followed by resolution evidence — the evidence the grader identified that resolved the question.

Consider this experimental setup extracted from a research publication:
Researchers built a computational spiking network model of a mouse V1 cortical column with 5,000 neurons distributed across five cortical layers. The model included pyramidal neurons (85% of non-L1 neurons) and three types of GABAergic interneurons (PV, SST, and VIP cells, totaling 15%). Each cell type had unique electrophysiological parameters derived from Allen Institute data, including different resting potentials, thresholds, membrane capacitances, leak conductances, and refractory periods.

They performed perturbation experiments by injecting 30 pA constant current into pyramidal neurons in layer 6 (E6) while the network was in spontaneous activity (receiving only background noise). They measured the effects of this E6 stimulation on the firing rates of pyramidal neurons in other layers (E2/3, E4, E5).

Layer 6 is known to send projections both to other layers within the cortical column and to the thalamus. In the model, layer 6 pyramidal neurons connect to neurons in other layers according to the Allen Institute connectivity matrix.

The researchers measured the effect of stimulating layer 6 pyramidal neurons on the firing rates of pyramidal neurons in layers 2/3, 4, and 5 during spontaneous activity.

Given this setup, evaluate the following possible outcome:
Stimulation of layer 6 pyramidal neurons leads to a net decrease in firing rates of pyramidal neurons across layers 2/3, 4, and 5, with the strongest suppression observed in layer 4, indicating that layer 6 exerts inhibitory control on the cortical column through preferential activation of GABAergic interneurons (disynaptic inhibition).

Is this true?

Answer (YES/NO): NO